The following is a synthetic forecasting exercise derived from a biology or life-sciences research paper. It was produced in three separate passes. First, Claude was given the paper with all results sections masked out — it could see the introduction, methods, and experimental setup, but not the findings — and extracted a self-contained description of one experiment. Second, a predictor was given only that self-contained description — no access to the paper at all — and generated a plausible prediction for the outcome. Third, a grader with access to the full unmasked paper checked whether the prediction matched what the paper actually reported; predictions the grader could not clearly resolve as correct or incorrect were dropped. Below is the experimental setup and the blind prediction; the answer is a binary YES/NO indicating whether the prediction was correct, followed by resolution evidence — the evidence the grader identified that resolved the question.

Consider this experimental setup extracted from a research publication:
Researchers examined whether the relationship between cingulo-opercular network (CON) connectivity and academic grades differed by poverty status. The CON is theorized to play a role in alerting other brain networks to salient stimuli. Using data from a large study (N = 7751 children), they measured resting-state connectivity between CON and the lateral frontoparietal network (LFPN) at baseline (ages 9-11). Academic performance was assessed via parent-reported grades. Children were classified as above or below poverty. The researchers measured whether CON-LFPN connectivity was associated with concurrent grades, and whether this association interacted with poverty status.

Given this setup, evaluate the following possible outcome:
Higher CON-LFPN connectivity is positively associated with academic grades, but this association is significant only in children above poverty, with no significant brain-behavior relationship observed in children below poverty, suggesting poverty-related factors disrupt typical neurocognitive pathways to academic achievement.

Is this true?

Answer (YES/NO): NO